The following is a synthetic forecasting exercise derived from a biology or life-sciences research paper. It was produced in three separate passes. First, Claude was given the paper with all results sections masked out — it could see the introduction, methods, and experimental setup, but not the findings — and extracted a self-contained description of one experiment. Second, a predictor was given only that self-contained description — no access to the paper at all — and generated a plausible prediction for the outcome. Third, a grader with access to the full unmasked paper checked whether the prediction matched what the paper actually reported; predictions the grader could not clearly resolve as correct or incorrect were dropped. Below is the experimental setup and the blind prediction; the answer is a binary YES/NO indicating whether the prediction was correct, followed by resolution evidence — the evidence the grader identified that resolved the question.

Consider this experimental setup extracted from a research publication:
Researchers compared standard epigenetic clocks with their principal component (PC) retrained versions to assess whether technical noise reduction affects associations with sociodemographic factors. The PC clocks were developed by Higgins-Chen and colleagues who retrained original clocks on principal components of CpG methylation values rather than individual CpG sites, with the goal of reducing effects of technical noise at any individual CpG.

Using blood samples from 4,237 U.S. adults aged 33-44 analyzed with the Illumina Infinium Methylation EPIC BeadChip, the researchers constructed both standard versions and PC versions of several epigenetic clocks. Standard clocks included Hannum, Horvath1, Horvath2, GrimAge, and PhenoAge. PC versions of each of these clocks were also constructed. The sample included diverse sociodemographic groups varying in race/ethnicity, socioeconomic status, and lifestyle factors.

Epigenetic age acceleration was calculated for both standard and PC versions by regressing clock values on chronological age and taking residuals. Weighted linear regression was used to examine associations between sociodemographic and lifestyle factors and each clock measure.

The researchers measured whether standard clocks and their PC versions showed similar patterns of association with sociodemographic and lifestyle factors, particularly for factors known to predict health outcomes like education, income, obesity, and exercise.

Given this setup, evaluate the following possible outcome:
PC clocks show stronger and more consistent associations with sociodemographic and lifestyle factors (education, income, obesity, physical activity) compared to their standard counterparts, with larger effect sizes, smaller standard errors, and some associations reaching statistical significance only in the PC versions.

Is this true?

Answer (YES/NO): NO